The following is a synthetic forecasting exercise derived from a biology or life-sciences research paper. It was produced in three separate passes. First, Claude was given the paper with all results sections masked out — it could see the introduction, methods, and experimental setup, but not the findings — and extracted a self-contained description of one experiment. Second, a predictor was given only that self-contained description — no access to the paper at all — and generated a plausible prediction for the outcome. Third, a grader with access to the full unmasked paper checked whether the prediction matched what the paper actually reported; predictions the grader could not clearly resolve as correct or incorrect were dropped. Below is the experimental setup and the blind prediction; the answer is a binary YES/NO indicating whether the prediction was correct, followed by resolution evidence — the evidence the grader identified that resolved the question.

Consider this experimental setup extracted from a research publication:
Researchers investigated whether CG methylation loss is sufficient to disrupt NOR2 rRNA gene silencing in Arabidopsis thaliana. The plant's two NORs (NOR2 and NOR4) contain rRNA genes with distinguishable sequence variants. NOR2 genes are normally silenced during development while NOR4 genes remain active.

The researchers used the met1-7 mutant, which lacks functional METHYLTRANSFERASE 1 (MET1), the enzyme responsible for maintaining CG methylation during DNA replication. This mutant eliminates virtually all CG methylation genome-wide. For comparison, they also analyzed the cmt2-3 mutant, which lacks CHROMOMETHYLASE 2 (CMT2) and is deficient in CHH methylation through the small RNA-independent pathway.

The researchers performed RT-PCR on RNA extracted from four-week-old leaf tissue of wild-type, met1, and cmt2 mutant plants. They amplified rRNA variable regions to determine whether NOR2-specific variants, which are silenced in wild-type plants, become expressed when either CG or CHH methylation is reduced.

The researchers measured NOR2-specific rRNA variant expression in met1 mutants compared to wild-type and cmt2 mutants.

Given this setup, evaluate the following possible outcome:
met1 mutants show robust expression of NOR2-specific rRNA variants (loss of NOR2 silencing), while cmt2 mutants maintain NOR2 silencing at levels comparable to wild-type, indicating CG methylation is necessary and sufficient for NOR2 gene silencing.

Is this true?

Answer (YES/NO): NO